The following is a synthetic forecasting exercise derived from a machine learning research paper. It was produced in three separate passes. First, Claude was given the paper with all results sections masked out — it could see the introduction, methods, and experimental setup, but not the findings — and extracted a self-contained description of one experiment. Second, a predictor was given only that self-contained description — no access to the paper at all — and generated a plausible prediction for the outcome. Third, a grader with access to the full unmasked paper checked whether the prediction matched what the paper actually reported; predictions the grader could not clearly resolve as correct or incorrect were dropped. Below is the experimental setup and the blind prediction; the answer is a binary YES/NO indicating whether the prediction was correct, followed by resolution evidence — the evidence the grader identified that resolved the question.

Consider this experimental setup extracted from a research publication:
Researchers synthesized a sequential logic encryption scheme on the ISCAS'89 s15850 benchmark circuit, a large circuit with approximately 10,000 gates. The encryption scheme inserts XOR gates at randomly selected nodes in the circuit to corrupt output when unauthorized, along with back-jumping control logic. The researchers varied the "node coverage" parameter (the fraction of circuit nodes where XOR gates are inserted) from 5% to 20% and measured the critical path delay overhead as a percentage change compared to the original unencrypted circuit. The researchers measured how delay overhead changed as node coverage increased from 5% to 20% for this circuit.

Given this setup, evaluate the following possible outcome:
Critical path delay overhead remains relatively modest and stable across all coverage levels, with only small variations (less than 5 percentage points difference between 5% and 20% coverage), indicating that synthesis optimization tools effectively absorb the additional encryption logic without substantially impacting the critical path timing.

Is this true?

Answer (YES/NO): YES